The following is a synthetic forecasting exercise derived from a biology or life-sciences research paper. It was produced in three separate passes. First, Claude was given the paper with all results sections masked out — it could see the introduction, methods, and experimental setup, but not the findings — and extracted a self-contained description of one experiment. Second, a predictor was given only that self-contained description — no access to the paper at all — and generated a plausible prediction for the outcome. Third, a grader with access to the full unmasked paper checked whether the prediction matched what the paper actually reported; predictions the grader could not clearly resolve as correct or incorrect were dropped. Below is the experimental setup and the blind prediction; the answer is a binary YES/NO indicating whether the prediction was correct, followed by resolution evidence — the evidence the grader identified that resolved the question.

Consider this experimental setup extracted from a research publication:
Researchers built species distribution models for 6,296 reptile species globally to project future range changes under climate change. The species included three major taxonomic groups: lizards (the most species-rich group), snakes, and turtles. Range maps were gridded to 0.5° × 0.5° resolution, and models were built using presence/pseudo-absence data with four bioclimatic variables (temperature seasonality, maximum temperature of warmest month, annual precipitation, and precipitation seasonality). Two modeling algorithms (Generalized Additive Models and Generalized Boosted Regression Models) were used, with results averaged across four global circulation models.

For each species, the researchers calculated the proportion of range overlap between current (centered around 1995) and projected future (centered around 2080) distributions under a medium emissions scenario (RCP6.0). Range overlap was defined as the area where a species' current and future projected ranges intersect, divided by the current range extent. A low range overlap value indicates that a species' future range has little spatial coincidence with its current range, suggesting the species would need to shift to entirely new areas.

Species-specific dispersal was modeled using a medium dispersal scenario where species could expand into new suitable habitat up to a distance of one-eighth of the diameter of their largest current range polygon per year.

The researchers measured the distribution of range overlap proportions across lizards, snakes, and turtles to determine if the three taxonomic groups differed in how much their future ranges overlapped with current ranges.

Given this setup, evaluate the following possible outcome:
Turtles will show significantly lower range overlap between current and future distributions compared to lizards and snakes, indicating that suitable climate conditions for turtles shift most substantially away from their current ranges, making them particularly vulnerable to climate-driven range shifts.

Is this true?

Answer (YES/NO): NO